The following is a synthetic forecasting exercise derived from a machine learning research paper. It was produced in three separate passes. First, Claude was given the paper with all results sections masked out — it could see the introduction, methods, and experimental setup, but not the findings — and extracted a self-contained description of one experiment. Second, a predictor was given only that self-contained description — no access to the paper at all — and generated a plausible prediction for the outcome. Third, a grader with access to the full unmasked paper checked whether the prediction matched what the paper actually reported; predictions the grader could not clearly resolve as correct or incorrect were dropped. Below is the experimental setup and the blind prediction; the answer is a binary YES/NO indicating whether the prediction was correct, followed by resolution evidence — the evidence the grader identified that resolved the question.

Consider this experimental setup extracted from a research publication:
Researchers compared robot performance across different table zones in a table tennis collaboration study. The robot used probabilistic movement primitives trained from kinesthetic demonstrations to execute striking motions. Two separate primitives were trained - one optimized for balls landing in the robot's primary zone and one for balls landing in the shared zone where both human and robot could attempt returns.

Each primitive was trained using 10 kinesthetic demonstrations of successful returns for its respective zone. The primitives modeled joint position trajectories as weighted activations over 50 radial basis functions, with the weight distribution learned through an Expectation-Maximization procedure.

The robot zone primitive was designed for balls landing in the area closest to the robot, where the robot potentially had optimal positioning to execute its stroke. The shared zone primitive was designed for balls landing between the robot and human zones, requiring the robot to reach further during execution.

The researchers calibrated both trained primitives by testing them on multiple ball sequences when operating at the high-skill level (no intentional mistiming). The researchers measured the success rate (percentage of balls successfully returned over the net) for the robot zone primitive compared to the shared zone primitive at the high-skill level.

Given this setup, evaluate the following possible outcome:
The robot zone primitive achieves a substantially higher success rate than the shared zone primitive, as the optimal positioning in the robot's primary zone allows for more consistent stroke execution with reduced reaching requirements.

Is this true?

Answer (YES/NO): YES